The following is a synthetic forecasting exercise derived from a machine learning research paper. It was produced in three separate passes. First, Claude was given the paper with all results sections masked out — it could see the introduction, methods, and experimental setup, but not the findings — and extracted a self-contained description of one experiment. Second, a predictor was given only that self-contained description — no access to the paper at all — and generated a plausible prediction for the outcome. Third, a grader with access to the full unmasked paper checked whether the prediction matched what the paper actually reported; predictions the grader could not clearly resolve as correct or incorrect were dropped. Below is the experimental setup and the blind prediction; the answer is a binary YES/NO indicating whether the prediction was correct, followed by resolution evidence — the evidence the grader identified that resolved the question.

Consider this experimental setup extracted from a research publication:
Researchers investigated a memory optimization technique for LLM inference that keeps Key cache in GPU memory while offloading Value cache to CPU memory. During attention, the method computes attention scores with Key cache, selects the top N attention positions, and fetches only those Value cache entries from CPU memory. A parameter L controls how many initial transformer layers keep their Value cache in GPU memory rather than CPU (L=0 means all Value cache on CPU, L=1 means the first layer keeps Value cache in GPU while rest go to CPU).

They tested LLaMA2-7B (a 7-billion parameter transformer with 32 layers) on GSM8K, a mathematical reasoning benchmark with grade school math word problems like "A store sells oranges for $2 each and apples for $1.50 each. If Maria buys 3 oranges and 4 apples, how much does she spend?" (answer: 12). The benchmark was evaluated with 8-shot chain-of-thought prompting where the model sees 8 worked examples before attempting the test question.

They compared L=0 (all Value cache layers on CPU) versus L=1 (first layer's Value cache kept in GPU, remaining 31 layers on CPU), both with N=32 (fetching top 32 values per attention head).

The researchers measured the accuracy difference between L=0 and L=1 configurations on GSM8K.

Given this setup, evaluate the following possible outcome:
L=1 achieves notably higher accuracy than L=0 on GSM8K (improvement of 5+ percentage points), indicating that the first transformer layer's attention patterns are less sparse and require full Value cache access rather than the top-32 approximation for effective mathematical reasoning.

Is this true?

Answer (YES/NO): YES